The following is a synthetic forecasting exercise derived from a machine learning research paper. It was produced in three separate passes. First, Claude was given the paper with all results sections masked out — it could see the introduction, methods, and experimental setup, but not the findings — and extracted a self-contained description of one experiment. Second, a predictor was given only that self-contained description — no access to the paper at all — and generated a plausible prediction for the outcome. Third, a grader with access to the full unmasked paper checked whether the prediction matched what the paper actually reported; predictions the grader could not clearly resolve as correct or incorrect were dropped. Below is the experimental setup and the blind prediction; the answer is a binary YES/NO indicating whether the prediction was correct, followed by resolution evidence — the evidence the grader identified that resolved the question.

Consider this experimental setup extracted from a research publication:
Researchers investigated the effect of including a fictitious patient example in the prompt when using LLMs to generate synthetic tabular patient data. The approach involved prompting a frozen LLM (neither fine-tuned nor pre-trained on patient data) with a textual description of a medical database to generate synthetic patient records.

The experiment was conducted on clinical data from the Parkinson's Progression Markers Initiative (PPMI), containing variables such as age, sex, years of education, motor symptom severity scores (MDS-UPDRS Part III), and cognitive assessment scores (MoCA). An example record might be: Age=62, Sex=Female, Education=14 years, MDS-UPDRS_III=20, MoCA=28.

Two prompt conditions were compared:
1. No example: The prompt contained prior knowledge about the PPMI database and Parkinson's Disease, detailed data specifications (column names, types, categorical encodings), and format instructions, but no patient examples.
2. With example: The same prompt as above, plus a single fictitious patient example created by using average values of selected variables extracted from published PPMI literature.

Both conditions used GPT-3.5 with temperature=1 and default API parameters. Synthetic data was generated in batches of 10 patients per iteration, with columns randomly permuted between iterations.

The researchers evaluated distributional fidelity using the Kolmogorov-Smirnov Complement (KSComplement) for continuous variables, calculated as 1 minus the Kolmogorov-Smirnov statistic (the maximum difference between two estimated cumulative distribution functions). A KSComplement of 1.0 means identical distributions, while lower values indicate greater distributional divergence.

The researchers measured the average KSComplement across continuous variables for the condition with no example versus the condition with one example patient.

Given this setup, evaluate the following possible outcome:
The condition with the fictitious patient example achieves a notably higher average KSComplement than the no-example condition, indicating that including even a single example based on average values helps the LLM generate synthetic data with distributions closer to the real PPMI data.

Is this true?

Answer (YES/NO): YES